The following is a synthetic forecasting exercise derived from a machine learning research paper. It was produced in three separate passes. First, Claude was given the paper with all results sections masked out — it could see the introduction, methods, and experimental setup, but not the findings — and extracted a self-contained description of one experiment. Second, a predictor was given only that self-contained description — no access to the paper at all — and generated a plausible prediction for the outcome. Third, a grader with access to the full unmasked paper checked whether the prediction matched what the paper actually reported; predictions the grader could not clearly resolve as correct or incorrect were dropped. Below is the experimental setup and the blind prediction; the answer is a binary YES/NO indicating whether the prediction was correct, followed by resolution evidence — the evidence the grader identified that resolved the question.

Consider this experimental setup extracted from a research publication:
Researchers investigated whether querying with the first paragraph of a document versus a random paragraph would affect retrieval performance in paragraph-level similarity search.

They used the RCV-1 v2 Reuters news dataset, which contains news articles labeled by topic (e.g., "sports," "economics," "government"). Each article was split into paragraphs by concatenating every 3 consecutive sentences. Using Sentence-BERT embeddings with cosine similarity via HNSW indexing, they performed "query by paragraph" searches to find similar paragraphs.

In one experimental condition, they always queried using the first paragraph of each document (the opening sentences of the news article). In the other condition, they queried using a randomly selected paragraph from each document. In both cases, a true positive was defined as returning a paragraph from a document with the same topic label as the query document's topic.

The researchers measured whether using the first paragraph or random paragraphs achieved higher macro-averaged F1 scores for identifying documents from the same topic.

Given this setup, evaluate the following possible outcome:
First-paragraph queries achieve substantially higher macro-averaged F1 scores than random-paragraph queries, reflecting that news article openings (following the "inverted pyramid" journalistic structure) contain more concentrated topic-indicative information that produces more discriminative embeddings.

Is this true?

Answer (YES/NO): NO